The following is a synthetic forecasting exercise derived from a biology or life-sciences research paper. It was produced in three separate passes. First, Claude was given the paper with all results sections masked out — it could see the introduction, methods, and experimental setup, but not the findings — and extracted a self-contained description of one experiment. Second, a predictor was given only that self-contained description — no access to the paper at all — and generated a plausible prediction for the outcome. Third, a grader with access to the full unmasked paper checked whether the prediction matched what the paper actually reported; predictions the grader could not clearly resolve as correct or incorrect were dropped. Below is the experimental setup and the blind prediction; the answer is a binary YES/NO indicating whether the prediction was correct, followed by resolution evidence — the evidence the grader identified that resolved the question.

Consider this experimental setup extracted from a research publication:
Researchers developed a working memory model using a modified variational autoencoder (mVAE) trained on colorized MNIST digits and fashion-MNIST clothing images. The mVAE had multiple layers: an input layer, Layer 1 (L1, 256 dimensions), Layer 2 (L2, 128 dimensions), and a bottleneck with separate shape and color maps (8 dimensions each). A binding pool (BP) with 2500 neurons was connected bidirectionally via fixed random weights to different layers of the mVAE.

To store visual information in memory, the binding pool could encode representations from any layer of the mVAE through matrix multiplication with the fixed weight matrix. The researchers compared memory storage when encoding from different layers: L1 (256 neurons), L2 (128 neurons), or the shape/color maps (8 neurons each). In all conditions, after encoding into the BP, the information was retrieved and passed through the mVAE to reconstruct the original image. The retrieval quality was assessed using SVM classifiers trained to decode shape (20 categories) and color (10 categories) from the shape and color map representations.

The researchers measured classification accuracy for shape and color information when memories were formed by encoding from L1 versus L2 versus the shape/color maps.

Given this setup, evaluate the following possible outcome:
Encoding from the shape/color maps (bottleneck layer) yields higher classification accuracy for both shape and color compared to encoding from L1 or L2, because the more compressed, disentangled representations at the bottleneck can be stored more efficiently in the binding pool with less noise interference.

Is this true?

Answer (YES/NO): YES